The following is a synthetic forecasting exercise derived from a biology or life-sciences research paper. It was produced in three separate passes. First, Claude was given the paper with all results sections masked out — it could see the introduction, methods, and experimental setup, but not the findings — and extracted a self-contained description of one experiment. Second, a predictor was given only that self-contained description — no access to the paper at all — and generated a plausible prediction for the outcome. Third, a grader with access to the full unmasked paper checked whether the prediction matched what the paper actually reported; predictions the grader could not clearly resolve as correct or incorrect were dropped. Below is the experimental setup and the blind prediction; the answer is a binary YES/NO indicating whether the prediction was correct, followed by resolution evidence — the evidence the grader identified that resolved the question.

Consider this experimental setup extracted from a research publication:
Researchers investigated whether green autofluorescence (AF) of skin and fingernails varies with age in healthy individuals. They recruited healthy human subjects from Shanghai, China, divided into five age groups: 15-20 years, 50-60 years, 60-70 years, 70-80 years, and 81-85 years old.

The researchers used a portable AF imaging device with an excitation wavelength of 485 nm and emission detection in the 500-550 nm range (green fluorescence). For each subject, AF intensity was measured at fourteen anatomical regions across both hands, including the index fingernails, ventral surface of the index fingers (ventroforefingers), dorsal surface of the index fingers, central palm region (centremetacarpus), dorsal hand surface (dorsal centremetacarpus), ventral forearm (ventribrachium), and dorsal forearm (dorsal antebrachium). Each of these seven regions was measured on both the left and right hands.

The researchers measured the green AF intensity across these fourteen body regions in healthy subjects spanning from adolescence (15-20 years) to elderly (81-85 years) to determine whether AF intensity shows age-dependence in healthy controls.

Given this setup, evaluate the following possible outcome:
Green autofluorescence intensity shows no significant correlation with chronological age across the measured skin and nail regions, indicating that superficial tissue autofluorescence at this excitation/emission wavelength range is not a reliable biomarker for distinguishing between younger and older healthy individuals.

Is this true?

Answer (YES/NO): NO